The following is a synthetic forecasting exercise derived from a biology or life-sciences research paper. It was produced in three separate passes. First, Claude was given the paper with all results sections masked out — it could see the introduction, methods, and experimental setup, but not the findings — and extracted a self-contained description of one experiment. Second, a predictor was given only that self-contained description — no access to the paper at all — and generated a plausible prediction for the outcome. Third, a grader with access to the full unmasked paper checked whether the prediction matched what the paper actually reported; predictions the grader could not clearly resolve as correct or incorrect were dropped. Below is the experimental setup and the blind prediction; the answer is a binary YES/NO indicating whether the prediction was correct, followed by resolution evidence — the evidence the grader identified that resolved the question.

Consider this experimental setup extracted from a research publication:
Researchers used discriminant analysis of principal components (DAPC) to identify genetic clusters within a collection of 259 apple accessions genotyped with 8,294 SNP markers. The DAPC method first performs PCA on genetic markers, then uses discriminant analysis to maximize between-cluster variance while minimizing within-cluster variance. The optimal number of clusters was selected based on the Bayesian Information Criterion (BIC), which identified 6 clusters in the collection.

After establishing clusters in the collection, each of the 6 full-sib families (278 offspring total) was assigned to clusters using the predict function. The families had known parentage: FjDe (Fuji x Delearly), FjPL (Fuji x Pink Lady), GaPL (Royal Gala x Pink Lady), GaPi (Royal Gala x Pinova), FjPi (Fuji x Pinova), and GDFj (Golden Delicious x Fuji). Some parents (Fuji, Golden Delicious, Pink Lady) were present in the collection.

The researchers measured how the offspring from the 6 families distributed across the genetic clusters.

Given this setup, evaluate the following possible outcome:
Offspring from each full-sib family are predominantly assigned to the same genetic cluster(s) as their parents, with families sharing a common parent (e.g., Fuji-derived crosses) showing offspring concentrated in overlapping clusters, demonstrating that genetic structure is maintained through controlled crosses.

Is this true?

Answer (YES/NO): YES